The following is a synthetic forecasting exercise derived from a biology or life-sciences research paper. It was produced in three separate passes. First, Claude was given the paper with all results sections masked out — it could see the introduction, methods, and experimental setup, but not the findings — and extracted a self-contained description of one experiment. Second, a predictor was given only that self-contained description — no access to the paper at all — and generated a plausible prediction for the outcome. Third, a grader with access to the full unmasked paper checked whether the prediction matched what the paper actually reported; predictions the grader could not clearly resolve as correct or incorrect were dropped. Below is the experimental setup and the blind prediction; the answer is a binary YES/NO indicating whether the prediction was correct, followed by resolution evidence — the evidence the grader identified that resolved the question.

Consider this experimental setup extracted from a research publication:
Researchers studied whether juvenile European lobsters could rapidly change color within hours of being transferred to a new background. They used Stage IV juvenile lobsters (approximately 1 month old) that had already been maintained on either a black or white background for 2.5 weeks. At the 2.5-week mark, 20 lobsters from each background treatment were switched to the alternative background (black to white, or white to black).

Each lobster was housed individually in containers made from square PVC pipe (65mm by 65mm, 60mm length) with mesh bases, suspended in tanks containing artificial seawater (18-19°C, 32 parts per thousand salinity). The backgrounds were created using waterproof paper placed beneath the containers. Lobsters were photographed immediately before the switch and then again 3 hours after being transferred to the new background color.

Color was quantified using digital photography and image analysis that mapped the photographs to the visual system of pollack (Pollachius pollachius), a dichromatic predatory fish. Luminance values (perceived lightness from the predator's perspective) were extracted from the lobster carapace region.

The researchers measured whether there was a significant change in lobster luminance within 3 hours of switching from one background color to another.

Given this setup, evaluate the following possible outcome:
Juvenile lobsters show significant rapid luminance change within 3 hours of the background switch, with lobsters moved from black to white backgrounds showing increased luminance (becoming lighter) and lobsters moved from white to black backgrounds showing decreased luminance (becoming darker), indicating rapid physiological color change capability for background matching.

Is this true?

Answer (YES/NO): NO